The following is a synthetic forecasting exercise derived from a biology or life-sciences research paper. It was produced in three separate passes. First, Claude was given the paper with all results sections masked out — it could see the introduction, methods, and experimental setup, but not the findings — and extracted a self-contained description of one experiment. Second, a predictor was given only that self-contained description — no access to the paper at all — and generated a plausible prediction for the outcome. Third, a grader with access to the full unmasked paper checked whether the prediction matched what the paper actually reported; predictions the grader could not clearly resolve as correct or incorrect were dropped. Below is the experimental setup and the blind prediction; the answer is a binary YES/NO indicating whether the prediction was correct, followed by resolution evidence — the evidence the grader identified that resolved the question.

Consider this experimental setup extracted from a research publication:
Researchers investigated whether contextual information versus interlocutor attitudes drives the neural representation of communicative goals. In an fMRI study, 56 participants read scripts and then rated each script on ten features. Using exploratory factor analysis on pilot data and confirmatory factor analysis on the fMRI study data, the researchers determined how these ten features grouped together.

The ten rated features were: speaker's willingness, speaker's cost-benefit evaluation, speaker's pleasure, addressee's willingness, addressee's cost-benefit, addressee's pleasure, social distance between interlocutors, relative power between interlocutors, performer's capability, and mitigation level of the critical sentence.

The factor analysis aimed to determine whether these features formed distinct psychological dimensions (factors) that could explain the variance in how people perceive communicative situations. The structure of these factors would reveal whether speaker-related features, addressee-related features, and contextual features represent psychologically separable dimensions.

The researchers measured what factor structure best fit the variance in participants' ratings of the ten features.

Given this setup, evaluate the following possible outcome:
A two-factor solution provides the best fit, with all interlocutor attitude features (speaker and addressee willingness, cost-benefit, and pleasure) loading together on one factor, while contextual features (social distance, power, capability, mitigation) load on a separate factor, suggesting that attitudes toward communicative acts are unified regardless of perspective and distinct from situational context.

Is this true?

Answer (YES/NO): NO